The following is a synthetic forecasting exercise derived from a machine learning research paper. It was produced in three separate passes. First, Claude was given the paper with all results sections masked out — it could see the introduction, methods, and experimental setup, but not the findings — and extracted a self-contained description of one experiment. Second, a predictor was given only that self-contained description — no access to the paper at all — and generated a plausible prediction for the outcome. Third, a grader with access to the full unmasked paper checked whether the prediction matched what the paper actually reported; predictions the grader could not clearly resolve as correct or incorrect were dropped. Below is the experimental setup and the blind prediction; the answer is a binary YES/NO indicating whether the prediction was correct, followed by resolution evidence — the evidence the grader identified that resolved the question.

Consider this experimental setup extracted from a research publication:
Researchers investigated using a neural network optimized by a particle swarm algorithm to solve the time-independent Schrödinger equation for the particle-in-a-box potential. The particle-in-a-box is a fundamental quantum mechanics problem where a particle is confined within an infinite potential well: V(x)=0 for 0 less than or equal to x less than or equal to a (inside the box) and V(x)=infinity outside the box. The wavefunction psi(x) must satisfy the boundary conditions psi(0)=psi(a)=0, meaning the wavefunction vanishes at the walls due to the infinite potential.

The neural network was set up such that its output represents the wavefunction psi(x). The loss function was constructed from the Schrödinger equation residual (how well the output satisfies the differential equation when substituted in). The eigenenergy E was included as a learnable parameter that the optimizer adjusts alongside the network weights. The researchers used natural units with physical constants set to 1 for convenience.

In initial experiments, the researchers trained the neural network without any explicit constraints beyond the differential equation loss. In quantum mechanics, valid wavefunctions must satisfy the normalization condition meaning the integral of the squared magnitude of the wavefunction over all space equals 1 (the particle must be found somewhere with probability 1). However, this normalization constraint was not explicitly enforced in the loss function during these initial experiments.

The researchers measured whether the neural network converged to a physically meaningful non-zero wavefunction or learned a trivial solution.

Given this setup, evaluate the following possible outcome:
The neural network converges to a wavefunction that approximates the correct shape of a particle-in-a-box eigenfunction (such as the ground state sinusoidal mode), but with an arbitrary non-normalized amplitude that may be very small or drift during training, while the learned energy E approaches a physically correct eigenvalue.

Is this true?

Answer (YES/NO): NO